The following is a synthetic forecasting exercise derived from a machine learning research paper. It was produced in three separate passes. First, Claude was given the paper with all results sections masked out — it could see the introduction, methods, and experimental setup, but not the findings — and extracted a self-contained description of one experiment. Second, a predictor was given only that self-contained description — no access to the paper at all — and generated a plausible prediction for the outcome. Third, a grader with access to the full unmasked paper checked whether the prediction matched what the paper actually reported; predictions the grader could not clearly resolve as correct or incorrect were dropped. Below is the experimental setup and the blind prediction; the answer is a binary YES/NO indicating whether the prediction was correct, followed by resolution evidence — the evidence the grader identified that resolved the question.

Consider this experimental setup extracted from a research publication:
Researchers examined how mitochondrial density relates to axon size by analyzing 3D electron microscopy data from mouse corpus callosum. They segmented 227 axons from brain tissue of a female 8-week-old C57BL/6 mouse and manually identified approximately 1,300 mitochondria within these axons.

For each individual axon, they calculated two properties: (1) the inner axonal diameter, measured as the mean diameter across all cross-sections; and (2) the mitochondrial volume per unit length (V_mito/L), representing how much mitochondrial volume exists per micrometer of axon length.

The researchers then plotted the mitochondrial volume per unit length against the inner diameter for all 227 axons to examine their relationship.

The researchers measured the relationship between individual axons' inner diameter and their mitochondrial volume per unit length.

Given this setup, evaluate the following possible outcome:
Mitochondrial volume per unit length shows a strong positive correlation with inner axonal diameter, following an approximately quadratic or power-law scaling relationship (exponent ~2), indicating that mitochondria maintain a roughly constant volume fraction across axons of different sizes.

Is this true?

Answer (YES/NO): YES